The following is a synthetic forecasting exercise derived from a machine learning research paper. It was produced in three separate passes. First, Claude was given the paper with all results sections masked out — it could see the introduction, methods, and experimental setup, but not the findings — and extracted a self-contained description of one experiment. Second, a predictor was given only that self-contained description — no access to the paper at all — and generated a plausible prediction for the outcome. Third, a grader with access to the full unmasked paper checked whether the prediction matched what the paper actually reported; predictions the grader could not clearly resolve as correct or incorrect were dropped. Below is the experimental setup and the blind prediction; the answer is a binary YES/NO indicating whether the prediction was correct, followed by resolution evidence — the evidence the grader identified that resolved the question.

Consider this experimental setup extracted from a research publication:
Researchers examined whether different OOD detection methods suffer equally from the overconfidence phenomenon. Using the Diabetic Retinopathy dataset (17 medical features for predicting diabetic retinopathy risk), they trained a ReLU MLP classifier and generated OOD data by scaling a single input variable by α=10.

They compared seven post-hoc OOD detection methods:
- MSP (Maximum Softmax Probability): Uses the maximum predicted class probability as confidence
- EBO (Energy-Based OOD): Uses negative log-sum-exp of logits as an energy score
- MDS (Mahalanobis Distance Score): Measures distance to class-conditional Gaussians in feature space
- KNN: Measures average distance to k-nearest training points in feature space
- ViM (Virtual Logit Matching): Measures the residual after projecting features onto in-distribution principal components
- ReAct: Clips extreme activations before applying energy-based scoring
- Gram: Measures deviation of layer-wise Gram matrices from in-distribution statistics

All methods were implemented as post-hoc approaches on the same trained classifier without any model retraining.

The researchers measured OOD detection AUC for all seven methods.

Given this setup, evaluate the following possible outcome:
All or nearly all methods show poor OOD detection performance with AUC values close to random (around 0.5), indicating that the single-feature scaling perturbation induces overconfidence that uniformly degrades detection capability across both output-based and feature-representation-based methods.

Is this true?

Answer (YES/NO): NO